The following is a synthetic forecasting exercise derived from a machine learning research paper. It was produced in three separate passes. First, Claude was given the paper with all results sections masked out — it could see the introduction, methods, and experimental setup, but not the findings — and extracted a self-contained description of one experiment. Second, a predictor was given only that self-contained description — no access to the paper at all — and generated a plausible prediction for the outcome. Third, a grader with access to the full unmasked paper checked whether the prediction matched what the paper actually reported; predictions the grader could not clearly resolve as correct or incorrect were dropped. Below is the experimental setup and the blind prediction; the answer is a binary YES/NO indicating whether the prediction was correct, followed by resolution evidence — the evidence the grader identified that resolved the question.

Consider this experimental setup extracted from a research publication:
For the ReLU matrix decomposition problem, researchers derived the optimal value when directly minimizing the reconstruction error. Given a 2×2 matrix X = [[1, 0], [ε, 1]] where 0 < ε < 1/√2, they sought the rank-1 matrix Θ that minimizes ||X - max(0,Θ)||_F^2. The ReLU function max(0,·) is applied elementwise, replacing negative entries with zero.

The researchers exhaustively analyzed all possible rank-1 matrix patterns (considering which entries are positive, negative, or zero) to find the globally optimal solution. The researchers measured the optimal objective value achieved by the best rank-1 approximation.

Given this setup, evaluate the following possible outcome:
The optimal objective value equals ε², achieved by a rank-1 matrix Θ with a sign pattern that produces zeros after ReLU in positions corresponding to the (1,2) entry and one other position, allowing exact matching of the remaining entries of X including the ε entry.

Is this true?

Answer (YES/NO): NO